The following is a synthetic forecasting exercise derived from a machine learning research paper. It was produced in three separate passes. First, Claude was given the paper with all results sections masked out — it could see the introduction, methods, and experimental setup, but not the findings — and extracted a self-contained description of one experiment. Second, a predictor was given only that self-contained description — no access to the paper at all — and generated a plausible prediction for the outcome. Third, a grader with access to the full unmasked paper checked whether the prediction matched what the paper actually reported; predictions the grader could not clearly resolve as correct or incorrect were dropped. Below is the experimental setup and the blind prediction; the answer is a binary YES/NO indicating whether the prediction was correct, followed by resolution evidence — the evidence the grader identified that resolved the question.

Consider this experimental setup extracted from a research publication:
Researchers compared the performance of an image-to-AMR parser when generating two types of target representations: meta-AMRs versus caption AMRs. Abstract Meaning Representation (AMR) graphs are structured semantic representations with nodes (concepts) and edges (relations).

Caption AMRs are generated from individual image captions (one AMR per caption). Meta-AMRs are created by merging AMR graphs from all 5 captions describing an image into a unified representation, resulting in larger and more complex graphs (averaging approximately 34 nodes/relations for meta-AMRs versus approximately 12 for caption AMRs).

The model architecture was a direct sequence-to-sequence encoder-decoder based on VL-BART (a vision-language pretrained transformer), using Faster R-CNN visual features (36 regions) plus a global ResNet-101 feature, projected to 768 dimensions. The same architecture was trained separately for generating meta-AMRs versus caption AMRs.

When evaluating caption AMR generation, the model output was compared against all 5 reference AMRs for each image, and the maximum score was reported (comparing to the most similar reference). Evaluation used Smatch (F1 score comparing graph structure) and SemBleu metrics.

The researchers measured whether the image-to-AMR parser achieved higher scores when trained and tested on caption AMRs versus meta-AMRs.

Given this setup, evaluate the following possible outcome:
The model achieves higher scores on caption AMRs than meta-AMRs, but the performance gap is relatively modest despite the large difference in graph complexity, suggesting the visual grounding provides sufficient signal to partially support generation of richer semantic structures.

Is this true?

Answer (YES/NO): NO